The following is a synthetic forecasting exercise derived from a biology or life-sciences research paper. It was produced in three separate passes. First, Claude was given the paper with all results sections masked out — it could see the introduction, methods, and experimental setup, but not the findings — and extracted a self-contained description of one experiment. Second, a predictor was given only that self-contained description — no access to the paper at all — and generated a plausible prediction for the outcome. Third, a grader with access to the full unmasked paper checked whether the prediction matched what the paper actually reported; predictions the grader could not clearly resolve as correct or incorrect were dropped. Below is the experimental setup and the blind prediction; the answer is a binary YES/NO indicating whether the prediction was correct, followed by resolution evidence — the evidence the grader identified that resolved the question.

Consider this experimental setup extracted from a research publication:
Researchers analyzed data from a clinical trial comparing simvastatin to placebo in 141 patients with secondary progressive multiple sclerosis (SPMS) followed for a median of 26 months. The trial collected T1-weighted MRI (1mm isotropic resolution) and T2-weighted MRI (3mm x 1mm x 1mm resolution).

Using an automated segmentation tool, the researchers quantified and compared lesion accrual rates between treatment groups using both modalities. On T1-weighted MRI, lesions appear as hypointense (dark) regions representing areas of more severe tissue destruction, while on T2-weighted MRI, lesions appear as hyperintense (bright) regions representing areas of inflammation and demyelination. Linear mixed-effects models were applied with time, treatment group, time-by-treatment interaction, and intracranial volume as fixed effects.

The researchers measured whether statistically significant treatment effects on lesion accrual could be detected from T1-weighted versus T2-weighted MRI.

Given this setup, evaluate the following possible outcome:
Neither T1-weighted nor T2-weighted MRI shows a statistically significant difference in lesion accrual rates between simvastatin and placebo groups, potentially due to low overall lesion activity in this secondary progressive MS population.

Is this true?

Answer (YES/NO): NO